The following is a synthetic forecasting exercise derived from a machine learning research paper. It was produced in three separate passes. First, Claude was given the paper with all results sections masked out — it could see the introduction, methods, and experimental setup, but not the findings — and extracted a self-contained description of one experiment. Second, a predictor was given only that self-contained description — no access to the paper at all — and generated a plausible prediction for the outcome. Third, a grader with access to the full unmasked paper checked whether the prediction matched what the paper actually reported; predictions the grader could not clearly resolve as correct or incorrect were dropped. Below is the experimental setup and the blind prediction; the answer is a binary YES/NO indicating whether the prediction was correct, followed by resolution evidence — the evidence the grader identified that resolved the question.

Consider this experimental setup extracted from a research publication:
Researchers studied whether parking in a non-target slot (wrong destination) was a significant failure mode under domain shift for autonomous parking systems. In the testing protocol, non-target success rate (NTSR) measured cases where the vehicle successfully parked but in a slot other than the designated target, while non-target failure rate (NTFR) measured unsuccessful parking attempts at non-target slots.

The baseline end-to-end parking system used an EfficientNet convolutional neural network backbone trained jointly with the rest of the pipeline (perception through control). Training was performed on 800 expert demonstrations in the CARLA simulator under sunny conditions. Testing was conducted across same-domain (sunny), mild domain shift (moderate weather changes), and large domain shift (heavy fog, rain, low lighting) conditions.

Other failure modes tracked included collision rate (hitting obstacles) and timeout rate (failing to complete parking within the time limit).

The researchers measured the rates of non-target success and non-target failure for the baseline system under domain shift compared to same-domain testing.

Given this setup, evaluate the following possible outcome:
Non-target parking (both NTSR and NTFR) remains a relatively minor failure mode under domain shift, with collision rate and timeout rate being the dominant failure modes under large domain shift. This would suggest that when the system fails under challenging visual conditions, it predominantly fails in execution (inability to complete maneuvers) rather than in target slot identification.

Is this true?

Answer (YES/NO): YES